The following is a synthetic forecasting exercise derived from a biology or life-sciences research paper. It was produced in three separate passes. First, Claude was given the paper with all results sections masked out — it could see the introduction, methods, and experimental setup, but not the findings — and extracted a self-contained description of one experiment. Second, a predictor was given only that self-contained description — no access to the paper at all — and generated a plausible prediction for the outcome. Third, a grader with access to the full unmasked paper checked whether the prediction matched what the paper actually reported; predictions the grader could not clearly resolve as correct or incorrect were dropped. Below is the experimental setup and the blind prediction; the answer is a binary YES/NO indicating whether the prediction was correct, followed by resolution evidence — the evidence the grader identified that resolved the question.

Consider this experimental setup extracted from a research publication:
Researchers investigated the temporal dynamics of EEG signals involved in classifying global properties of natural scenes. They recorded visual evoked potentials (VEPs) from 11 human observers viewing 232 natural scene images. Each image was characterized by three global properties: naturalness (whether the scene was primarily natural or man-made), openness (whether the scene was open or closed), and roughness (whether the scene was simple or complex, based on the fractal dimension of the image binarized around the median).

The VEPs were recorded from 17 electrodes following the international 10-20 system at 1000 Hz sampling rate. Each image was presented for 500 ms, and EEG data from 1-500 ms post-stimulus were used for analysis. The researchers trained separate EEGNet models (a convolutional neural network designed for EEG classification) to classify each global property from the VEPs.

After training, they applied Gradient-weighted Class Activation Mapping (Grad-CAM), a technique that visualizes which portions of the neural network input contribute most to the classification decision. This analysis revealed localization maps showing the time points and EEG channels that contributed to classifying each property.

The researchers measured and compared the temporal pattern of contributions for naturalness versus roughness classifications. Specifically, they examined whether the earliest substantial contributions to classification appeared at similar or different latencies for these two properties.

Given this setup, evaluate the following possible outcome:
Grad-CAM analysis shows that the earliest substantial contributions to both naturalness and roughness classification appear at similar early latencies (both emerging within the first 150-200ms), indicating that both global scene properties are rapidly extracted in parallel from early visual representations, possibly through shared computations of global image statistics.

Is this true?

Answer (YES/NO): NO